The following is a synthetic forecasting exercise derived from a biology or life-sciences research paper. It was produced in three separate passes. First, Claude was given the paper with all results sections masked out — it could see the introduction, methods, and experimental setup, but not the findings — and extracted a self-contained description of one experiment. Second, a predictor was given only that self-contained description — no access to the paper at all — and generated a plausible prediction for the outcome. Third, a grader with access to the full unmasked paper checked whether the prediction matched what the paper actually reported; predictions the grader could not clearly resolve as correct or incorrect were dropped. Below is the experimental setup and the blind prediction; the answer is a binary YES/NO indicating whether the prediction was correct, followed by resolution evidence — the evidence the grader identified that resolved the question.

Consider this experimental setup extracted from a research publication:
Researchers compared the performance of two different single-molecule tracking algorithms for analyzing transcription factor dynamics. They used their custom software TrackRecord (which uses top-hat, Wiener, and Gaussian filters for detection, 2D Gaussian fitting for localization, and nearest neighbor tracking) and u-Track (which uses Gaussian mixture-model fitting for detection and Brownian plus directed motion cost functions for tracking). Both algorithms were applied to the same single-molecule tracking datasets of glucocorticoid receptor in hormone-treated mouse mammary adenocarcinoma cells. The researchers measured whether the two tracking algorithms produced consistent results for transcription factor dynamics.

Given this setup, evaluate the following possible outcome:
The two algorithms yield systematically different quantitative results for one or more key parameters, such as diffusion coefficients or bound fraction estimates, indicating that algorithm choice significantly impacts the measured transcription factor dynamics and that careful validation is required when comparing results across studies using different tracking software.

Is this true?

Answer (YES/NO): NO